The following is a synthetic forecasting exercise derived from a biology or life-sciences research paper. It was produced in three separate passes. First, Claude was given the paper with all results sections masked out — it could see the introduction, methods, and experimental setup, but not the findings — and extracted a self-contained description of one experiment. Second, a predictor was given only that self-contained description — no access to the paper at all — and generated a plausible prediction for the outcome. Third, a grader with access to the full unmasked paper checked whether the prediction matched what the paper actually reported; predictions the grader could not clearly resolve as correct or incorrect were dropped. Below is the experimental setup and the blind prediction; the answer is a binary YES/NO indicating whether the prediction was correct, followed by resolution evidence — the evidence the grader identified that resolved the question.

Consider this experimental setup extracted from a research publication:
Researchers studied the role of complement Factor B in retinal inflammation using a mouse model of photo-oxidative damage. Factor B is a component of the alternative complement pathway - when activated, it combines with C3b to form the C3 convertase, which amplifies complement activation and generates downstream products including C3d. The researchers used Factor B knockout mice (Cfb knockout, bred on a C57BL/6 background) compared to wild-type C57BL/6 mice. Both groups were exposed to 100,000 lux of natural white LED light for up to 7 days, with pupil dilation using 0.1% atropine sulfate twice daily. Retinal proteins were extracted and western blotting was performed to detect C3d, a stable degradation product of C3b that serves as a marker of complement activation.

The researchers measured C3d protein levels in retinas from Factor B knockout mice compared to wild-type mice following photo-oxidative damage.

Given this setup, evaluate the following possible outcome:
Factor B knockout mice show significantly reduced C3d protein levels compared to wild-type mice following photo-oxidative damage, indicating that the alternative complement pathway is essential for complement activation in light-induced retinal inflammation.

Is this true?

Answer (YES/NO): YES